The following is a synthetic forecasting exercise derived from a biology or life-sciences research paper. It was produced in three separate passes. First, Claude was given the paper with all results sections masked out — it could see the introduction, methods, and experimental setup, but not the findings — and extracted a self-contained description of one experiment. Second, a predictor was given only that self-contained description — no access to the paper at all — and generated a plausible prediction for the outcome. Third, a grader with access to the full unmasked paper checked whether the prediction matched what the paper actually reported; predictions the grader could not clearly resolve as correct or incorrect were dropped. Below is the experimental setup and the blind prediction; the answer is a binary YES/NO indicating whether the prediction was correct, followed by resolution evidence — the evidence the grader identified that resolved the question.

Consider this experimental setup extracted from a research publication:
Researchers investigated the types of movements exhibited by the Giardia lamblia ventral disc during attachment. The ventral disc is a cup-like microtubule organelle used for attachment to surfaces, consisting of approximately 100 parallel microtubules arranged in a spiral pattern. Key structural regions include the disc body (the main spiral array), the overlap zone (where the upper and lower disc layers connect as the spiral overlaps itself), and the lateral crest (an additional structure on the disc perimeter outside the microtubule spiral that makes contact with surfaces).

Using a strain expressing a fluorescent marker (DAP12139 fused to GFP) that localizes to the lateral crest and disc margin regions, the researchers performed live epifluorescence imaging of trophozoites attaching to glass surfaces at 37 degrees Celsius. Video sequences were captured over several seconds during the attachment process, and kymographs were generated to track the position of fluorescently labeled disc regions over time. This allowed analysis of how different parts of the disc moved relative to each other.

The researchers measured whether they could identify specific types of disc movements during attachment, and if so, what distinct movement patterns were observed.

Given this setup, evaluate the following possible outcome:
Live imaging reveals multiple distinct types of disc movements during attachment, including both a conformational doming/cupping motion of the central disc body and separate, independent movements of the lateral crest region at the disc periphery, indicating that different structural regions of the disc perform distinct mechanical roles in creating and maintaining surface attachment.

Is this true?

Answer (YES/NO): NO